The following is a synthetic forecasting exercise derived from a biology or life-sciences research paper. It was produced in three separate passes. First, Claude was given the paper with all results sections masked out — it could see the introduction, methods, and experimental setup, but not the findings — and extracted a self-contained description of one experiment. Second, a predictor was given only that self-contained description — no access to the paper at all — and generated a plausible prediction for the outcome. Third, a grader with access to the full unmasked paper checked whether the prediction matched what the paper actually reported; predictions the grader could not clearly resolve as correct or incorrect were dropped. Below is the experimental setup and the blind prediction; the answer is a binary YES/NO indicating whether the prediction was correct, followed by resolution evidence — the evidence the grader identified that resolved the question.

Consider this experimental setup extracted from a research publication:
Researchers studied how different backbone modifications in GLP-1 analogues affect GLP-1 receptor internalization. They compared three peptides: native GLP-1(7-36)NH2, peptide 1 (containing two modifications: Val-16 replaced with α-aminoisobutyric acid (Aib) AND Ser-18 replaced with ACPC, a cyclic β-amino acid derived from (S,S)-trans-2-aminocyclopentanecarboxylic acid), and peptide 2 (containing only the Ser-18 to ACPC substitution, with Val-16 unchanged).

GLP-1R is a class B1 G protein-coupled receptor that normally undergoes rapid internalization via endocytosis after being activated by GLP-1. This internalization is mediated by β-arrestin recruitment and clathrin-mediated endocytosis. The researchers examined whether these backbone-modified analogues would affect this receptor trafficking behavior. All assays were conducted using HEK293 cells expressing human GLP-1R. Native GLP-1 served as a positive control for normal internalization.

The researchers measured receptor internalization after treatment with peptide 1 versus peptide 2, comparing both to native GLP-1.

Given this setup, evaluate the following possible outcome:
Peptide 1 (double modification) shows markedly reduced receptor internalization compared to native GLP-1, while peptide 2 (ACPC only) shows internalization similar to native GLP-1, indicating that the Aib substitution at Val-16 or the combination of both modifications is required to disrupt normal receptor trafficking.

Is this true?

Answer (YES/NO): YES